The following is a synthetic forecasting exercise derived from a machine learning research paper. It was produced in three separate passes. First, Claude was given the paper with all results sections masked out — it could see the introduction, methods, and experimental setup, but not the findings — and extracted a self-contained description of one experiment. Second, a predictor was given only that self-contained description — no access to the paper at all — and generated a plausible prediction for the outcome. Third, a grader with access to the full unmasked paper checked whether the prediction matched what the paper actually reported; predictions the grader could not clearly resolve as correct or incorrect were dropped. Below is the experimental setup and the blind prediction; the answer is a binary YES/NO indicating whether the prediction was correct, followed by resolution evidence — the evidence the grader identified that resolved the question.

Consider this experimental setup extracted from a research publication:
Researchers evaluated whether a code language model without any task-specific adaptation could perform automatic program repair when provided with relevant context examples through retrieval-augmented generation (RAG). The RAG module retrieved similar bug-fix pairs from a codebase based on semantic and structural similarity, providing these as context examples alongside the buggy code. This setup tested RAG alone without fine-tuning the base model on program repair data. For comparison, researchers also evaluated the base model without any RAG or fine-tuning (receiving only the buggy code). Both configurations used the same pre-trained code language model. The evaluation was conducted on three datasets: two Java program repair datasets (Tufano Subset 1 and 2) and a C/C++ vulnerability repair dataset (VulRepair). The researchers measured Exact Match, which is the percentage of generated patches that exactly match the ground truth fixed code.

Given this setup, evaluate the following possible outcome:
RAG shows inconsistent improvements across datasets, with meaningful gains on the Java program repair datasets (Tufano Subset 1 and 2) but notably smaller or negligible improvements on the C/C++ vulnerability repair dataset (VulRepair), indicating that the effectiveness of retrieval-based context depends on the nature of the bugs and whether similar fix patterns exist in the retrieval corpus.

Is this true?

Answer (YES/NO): NO